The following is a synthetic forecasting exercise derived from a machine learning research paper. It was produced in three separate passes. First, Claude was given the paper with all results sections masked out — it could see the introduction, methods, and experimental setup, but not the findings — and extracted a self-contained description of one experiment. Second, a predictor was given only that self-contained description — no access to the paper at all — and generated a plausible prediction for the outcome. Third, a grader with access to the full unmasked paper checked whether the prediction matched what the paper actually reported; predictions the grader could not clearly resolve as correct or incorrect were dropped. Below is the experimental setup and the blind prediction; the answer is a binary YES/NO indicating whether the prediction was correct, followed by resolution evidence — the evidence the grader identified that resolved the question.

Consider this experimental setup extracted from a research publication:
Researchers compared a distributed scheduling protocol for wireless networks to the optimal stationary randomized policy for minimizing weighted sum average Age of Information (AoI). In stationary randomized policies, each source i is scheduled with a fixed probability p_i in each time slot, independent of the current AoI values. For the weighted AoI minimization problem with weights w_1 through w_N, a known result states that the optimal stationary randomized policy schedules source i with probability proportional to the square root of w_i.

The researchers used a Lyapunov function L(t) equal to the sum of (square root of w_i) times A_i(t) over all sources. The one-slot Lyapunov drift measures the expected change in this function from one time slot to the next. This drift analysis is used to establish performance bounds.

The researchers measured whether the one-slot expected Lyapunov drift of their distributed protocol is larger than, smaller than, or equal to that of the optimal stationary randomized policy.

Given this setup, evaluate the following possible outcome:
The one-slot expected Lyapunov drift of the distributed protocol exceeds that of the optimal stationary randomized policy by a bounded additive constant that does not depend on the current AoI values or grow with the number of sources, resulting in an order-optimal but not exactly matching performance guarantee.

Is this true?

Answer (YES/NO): NO